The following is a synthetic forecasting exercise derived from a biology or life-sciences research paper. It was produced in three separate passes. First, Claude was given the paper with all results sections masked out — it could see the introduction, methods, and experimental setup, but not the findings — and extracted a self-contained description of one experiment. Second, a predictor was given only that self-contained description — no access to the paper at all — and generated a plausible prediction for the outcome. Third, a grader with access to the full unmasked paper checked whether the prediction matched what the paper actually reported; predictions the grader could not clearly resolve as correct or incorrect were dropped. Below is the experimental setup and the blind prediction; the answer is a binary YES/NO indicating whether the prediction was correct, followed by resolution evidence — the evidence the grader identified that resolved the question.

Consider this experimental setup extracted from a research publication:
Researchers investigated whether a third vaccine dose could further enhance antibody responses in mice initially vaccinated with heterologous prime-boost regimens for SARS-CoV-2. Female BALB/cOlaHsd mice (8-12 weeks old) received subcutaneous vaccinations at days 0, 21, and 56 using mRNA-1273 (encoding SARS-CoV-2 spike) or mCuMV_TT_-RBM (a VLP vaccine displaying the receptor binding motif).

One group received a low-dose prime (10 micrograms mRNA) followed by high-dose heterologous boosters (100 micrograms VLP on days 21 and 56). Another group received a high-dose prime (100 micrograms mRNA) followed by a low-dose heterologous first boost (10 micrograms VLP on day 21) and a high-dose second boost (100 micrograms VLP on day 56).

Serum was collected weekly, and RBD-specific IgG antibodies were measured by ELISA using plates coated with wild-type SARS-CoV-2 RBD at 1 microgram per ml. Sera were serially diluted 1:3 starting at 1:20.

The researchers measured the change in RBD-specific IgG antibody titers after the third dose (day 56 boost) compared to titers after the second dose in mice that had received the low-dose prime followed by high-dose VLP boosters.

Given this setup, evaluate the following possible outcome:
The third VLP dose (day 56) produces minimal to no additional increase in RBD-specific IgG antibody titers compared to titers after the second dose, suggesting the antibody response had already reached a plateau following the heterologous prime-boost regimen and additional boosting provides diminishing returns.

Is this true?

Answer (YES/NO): YES